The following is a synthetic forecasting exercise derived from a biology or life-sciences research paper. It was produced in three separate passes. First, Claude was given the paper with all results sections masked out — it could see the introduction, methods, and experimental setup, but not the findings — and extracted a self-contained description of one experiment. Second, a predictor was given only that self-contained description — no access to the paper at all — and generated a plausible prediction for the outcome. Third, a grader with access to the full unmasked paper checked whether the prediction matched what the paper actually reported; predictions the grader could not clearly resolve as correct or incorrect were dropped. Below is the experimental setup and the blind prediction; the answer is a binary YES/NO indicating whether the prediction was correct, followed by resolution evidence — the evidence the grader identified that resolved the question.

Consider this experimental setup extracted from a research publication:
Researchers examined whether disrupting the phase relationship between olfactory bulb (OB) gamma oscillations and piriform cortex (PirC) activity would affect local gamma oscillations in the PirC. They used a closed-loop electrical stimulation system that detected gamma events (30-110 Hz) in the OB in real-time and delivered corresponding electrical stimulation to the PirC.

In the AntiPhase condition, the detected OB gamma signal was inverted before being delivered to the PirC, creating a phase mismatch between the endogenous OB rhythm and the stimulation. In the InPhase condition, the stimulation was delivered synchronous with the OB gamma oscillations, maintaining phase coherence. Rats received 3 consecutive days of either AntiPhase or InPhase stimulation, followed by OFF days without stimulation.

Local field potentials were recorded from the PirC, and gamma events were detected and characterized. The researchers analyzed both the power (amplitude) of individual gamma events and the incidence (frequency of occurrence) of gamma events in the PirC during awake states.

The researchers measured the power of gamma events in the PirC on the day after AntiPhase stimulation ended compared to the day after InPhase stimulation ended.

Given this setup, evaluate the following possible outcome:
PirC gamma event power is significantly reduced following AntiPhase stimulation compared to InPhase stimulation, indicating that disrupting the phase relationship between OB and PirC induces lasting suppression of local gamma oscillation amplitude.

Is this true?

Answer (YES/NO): YES